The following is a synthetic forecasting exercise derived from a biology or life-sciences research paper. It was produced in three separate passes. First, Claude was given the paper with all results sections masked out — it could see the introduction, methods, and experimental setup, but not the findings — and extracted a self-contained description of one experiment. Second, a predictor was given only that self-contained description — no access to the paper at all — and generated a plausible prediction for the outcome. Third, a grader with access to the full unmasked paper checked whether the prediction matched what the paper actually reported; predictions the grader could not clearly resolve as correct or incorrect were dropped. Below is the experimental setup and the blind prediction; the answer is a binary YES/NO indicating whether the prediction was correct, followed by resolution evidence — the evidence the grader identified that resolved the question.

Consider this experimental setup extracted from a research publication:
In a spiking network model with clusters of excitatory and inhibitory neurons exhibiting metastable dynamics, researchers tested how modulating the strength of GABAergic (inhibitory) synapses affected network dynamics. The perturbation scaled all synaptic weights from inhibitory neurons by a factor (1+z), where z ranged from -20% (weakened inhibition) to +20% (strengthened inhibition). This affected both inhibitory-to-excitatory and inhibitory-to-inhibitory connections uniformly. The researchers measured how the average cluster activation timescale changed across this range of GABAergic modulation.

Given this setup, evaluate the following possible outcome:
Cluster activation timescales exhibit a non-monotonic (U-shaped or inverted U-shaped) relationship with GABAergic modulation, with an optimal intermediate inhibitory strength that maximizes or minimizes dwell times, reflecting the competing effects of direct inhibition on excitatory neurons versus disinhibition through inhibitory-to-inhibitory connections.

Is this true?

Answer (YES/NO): NO